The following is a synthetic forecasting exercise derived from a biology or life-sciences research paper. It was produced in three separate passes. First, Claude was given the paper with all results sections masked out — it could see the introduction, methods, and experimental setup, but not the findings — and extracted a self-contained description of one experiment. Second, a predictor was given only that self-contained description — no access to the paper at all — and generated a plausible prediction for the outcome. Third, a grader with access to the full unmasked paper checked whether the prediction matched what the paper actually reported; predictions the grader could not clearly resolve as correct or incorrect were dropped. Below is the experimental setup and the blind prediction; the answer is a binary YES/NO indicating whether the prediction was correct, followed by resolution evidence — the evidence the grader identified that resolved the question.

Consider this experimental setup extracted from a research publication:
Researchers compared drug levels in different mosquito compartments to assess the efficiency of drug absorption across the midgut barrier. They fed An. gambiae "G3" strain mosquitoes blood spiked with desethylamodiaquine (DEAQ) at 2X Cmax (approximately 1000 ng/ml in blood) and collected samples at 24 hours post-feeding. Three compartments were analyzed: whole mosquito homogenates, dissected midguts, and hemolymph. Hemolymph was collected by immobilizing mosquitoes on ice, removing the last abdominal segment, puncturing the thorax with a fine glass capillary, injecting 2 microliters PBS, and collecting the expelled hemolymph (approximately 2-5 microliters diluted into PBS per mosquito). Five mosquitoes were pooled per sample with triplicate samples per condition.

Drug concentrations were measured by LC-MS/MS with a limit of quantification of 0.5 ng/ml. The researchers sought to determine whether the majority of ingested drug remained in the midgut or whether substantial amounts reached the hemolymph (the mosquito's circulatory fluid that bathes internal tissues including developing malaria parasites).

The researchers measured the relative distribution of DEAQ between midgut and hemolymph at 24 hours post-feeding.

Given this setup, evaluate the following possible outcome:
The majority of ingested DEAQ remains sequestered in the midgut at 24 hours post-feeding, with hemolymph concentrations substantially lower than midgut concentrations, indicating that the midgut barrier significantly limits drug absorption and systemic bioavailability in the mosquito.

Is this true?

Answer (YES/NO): YES